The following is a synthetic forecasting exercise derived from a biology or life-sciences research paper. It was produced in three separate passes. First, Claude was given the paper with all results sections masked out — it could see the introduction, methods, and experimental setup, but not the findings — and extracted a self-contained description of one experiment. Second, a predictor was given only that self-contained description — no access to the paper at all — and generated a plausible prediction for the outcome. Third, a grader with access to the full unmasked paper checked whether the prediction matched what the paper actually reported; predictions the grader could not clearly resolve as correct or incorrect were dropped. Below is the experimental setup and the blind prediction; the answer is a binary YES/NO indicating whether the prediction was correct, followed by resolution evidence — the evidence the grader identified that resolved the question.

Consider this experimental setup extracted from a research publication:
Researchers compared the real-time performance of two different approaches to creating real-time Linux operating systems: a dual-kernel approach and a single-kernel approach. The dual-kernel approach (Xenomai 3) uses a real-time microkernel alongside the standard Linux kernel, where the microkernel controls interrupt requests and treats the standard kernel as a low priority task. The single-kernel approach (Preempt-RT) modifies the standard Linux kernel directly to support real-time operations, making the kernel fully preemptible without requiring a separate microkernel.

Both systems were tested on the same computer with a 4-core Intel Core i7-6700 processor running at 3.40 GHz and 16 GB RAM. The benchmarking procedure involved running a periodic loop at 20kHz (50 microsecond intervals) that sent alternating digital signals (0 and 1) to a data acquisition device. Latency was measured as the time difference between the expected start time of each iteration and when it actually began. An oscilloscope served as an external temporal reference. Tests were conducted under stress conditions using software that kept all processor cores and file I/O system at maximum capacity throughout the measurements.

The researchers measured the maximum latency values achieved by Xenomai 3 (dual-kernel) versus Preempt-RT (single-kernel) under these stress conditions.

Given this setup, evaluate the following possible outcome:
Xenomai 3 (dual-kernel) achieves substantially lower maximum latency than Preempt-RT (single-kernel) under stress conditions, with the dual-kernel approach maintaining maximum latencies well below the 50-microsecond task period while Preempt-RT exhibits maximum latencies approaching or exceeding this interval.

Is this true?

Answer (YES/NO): NO